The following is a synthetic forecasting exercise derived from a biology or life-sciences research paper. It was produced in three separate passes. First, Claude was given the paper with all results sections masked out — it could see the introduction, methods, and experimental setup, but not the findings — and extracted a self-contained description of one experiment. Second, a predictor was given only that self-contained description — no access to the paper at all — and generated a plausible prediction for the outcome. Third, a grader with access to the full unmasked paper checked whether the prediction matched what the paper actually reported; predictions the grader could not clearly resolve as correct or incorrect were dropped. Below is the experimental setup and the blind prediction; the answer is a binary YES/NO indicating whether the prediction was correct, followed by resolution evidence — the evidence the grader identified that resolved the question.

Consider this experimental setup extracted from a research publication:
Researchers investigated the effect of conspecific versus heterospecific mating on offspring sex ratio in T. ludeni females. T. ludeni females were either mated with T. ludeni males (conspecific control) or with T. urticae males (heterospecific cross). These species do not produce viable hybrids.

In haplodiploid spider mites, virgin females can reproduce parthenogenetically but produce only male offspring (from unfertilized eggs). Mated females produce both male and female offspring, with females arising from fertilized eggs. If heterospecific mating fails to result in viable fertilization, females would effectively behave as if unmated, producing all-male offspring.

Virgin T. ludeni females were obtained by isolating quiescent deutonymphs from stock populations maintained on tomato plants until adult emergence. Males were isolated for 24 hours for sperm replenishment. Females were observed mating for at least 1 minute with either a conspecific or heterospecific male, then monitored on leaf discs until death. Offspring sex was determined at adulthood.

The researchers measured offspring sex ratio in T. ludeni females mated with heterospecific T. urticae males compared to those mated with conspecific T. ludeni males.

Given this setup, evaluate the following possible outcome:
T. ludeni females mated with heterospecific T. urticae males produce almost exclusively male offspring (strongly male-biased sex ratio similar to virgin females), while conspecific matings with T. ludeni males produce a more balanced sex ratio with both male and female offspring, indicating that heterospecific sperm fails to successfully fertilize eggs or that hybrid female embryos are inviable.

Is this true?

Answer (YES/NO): YES